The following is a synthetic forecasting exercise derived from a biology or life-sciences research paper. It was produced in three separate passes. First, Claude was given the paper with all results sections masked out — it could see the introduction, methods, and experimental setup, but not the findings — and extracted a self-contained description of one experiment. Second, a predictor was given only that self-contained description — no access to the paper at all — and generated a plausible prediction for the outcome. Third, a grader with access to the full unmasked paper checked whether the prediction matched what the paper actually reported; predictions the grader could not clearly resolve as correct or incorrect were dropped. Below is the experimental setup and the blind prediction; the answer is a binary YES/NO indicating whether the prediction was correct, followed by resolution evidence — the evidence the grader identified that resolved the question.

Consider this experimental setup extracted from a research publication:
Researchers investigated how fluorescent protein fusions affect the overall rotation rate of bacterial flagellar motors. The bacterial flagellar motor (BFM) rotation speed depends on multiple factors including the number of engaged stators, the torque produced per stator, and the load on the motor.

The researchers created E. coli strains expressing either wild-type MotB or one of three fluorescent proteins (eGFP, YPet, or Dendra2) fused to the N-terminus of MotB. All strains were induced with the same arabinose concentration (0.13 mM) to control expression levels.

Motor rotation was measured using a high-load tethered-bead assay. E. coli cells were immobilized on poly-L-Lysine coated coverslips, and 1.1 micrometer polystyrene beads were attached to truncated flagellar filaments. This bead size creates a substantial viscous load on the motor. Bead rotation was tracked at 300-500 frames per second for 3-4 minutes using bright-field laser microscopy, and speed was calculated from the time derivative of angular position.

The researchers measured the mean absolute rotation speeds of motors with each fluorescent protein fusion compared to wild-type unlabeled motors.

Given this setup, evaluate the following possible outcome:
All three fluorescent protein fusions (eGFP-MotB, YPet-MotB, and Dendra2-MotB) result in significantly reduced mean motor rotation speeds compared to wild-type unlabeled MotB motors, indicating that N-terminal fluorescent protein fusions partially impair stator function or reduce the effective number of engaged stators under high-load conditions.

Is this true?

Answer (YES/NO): NO